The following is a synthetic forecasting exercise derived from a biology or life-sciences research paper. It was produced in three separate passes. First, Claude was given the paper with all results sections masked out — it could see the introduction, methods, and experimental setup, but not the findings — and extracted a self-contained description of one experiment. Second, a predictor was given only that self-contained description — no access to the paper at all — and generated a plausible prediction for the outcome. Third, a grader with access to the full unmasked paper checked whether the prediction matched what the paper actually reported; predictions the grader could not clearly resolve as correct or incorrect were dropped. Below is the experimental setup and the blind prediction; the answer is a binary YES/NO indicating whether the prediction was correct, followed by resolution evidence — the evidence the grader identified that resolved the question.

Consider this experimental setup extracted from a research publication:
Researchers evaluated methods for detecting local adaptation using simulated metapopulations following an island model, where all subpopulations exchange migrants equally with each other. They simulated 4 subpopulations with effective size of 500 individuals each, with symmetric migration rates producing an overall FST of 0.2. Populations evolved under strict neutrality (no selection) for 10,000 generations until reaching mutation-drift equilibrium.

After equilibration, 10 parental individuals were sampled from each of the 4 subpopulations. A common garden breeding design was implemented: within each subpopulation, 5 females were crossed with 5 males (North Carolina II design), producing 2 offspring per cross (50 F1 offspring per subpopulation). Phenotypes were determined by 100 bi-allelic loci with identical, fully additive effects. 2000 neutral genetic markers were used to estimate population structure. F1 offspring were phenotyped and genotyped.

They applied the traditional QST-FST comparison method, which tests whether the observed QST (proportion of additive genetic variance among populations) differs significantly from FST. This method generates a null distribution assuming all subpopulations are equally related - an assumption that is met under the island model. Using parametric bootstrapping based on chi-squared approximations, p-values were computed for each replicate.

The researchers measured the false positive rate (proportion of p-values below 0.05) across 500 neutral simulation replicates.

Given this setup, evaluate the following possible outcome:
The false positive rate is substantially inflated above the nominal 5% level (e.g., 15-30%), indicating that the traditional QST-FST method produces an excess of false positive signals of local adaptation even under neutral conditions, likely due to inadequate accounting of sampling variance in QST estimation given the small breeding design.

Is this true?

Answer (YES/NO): NO